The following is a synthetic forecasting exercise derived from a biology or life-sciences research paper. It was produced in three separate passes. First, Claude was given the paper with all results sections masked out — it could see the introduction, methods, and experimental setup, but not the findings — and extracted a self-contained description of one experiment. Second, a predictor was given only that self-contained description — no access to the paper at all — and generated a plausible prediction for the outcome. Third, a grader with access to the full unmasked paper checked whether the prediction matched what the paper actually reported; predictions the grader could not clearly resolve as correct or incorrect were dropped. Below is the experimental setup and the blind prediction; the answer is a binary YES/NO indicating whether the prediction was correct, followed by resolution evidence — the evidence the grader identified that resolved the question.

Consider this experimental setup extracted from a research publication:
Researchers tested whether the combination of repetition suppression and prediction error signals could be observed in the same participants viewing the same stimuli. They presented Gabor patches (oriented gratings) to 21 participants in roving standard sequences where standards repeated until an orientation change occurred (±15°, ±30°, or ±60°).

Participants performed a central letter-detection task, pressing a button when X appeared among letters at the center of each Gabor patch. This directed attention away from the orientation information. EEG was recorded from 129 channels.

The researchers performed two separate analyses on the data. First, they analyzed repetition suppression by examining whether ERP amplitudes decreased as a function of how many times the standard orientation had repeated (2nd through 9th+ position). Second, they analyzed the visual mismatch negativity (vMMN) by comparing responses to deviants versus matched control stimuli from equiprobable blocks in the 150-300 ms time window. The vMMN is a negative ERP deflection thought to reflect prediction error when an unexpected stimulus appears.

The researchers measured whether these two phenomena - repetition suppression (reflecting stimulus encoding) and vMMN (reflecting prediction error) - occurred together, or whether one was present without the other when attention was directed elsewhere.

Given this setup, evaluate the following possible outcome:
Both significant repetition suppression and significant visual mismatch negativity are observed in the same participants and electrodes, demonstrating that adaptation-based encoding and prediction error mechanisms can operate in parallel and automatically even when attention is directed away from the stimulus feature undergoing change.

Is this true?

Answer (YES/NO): NO